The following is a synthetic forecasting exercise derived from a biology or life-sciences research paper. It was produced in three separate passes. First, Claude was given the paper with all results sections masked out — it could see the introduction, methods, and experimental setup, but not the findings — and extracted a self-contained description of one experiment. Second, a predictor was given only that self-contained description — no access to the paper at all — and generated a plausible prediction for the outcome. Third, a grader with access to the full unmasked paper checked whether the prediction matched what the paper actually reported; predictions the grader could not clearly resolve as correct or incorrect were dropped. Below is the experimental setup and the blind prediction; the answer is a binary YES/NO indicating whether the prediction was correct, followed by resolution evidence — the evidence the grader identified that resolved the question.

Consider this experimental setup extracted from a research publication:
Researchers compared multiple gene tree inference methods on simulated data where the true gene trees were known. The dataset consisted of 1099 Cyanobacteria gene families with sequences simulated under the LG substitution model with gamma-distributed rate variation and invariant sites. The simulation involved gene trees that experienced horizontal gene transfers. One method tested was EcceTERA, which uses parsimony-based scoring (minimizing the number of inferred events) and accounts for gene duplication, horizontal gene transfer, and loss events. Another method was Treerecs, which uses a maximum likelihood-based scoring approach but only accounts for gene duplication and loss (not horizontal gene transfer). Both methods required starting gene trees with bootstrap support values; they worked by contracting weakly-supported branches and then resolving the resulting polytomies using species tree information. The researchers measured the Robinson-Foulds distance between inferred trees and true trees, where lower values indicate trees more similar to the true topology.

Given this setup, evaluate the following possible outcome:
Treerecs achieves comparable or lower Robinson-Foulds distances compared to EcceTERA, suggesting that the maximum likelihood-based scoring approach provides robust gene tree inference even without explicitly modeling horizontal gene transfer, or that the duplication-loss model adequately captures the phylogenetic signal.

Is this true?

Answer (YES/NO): YES